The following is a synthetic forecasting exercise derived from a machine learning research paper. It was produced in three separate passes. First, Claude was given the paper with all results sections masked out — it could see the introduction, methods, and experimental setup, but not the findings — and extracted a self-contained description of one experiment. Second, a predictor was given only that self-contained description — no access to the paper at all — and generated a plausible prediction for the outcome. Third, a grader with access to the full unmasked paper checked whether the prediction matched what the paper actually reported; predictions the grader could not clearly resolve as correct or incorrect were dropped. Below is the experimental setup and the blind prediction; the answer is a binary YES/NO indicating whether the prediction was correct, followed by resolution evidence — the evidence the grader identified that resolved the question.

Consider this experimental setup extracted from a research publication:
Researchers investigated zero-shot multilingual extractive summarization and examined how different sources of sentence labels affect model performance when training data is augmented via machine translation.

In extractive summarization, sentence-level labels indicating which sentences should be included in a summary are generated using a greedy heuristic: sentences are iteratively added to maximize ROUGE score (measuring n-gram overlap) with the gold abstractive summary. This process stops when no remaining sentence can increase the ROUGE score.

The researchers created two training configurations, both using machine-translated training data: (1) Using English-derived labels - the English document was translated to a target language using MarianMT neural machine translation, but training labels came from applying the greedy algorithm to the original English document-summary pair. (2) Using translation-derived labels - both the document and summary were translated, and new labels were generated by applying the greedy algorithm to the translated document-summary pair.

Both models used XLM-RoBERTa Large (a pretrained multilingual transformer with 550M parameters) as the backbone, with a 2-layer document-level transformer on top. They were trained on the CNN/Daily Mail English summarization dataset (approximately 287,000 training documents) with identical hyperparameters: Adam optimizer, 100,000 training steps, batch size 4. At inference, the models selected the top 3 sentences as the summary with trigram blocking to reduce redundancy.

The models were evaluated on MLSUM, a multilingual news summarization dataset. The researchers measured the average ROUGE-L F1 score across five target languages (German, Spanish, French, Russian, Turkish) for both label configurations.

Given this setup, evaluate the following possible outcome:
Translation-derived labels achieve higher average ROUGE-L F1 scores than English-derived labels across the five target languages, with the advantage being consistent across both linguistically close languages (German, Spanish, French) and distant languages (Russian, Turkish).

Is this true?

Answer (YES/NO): NO